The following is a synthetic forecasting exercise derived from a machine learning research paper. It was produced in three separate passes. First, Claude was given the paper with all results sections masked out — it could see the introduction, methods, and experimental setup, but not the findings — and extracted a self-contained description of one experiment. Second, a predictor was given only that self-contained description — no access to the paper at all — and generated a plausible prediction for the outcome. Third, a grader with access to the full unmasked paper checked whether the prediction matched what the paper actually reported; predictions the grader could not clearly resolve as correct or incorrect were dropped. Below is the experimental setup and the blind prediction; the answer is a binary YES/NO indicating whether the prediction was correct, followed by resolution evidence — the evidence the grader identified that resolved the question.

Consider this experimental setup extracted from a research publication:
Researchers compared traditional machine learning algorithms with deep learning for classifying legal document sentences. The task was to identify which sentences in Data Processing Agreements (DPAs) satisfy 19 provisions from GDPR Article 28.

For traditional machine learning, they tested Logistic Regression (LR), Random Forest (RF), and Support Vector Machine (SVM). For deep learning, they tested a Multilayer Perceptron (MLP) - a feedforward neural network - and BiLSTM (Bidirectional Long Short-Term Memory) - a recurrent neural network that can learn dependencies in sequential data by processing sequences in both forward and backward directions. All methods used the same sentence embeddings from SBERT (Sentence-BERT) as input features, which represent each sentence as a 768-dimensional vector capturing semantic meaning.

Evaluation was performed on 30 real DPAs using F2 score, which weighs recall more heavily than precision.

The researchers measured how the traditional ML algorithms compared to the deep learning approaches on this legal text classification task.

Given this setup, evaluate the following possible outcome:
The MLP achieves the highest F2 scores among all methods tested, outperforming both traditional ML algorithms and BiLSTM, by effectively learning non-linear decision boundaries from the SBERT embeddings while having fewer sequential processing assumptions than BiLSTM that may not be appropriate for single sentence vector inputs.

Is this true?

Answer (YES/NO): NO